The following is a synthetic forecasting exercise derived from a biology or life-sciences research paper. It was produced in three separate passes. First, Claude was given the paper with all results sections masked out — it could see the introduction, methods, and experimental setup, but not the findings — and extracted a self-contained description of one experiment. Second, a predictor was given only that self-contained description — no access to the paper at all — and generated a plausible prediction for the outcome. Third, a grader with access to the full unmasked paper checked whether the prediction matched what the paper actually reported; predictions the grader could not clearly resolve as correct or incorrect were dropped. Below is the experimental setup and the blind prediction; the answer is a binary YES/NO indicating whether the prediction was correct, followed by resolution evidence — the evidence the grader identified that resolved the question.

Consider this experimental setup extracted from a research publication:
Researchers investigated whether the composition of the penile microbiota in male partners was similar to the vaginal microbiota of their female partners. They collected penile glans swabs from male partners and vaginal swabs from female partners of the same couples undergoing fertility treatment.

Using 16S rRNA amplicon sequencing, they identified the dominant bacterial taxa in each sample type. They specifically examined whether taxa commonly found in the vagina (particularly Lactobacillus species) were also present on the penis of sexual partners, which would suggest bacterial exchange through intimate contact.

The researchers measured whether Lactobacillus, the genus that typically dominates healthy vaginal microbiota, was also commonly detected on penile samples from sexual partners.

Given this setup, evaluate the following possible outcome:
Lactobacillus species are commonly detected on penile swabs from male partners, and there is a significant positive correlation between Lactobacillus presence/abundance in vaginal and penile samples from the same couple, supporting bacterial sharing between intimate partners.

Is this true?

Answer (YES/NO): NO